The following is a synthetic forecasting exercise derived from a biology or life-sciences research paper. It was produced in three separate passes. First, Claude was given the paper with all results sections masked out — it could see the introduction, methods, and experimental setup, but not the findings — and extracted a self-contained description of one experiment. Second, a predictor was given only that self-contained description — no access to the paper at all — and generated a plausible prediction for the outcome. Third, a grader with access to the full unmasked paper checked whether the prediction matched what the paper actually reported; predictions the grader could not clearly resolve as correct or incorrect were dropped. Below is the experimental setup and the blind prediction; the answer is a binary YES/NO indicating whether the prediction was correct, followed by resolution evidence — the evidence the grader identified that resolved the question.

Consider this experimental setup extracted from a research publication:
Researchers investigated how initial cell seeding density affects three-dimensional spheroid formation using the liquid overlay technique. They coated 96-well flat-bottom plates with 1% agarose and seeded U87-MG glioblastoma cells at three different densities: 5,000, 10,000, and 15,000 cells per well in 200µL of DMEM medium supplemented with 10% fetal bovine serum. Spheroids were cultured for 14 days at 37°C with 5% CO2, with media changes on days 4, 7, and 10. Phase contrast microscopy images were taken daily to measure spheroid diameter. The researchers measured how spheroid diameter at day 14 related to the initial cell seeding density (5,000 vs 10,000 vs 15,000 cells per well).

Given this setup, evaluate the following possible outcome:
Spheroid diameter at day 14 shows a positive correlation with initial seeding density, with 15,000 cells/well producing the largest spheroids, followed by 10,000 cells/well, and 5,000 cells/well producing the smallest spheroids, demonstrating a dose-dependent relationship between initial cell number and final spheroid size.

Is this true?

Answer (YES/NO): YES